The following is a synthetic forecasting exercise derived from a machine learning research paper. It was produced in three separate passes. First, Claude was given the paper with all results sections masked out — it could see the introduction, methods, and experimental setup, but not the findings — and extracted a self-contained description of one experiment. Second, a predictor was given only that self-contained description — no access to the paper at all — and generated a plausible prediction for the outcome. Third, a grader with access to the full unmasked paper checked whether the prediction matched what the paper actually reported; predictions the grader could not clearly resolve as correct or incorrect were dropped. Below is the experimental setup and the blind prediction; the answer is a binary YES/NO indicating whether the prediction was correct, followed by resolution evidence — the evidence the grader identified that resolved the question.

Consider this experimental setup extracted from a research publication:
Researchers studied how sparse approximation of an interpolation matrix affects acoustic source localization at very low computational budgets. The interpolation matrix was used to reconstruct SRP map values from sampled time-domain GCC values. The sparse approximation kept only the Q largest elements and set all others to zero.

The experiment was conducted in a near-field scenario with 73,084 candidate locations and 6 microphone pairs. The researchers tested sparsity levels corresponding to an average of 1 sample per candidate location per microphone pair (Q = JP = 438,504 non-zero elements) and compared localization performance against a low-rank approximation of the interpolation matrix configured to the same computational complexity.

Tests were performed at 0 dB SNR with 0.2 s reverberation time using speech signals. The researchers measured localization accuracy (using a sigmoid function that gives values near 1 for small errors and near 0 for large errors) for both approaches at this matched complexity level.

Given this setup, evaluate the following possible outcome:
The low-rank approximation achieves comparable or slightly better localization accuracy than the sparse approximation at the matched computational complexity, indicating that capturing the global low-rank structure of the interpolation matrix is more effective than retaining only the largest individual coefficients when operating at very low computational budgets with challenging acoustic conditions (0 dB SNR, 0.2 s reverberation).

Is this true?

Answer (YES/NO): NO